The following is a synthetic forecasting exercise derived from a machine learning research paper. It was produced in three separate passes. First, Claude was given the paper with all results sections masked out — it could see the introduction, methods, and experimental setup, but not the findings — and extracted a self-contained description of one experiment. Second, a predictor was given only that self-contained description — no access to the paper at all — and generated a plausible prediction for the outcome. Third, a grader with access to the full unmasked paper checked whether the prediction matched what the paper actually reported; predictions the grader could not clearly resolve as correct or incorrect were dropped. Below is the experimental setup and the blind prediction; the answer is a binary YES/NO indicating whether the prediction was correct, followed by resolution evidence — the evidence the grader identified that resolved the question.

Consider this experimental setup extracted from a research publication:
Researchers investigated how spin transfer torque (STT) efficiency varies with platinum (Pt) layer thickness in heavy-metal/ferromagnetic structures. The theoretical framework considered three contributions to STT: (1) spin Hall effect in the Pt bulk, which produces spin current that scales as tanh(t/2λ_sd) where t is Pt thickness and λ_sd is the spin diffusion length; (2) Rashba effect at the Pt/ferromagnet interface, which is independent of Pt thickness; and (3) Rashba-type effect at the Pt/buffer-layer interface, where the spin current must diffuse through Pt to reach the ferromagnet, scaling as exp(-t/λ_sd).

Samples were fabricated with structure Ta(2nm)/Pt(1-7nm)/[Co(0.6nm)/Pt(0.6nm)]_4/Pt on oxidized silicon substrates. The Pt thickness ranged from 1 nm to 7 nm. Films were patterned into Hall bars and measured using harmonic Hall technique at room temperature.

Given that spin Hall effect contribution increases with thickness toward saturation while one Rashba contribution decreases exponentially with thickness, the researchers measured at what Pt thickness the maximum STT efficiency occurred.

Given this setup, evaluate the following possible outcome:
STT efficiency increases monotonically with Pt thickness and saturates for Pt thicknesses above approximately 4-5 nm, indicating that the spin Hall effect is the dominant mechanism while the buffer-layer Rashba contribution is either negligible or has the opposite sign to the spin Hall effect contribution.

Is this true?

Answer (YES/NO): NO